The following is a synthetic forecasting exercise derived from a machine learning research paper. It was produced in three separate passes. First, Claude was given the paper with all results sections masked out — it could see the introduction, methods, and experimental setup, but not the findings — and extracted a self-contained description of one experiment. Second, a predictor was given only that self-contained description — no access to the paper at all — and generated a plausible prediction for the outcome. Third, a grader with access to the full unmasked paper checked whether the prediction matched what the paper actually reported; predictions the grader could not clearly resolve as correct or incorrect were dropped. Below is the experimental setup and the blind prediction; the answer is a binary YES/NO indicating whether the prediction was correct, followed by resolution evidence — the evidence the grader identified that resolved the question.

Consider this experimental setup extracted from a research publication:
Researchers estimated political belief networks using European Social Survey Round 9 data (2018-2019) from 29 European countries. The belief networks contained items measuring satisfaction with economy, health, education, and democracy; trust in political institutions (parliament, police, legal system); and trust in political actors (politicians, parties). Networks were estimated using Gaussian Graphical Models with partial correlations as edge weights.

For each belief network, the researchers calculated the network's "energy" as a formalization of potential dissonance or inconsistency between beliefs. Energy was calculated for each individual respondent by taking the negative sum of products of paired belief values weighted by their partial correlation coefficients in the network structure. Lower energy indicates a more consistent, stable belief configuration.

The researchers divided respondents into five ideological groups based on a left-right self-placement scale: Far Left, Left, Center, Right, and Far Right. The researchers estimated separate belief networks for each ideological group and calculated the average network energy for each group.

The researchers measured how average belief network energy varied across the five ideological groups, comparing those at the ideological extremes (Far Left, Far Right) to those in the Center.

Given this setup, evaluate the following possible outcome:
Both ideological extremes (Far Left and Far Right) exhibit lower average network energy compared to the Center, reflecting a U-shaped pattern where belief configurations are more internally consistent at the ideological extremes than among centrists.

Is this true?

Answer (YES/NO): YES